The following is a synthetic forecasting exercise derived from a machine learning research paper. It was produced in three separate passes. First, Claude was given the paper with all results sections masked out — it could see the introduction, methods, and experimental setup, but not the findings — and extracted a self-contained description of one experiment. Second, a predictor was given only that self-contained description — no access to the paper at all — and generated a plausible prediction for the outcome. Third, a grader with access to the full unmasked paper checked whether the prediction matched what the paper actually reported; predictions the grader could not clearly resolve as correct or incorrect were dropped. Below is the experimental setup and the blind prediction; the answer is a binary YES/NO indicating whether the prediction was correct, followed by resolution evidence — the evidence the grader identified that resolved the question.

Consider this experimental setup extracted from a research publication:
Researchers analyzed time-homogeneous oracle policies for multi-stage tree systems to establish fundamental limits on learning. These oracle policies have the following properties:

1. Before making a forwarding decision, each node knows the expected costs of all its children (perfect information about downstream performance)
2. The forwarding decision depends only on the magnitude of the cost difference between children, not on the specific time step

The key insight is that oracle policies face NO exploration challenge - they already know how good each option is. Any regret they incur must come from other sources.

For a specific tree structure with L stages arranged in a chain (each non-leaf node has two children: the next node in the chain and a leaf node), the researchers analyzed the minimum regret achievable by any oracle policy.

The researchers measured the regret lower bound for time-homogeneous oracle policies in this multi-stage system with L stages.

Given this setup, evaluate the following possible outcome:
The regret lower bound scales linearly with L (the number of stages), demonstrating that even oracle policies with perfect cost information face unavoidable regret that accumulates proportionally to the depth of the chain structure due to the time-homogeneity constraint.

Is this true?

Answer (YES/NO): NO